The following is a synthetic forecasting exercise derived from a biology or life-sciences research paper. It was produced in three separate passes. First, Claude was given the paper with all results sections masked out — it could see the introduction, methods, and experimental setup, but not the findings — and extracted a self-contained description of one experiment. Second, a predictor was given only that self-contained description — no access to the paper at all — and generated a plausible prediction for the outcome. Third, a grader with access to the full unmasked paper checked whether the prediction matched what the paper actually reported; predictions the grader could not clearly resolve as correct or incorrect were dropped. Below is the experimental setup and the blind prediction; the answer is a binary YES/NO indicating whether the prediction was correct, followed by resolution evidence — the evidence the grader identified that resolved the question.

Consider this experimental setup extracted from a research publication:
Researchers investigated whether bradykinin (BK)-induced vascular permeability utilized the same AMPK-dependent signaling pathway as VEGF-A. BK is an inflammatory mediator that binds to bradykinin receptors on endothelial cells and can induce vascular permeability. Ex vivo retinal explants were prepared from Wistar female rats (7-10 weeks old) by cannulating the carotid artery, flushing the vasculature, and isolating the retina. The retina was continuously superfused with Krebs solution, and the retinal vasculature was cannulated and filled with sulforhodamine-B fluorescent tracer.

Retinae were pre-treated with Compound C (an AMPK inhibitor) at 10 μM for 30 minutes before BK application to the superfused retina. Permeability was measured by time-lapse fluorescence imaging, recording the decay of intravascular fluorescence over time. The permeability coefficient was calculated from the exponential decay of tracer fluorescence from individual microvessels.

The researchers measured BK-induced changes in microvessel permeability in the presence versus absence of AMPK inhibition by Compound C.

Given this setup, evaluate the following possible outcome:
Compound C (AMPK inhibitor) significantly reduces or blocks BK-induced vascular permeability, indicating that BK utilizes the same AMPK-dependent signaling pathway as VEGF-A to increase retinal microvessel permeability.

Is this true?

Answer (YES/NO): YES